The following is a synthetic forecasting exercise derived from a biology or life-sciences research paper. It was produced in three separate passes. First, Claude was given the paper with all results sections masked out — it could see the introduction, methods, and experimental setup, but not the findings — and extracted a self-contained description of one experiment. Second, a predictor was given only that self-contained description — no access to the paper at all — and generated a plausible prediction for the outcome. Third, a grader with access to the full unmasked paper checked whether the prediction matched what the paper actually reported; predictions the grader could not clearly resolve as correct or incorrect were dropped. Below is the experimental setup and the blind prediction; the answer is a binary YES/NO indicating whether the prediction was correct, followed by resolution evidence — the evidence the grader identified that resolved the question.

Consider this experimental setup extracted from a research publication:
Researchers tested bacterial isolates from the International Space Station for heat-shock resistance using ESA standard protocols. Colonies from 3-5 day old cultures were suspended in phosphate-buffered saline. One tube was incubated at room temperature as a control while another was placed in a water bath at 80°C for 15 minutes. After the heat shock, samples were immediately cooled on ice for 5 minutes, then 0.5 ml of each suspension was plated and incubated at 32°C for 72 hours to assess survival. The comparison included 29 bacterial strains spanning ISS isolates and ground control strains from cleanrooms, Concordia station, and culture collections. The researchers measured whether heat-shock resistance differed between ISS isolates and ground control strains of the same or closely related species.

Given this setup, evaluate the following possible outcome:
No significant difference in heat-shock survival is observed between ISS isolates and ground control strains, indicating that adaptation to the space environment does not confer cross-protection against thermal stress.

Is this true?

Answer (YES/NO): YES